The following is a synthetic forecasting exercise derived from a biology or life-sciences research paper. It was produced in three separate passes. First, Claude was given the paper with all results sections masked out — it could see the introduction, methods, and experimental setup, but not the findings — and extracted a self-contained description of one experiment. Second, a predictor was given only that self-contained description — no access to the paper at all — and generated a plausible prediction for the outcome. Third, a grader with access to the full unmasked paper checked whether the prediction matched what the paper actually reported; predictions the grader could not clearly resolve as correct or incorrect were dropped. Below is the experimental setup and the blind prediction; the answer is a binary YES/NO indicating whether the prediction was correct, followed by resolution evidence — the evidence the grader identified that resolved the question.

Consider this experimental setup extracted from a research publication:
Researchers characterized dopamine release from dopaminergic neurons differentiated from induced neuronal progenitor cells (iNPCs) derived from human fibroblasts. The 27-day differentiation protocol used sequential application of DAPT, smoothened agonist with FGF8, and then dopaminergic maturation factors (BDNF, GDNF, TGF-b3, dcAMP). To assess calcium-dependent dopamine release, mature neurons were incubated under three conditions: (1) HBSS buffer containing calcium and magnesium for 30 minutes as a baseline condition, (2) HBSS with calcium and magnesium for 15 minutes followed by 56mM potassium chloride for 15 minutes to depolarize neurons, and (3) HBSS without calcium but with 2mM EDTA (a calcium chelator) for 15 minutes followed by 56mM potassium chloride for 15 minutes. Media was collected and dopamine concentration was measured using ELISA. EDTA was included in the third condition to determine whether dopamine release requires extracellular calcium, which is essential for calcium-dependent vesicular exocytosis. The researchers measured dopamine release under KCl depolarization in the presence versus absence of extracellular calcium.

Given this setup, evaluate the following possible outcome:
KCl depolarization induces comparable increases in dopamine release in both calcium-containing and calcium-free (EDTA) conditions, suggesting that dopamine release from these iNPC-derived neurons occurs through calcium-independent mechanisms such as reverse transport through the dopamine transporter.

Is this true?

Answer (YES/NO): NO